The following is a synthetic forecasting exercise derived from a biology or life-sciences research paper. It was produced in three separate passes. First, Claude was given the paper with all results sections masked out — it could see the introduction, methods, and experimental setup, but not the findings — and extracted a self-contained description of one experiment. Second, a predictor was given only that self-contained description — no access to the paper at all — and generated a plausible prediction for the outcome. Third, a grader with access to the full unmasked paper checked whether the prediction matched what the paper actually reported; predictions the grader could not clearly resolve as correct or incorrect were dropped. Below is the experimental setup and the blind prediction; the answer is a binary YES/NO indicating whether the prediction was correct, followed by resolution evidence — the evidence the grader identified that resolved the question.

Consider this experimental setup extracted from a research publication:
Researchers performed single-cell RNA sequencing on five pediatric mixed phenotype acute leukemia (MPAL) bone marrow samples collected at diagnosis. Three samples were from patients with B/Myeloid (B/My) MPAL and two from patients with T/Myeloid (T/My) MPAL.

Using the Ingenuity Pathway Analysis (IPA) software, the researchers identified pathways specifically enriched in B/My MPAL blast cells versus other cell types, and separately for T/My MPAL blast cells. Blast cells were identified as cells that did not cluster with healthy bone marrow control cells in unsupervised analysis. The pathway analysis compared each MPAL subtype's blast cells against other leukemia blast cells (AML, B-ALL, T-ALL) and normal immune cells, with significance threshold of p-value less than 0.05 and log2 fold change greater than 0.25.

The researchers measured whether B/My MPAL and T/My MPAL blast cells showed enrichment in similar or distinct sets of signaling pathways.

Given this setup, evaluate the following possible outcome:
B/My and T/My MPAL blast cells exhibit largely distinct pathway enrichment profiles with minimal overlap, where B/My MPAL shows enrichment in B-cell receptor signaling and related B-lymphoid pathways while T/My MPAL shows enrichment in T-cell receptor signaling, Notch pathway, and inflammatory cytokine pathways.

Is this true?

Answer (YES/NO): NO